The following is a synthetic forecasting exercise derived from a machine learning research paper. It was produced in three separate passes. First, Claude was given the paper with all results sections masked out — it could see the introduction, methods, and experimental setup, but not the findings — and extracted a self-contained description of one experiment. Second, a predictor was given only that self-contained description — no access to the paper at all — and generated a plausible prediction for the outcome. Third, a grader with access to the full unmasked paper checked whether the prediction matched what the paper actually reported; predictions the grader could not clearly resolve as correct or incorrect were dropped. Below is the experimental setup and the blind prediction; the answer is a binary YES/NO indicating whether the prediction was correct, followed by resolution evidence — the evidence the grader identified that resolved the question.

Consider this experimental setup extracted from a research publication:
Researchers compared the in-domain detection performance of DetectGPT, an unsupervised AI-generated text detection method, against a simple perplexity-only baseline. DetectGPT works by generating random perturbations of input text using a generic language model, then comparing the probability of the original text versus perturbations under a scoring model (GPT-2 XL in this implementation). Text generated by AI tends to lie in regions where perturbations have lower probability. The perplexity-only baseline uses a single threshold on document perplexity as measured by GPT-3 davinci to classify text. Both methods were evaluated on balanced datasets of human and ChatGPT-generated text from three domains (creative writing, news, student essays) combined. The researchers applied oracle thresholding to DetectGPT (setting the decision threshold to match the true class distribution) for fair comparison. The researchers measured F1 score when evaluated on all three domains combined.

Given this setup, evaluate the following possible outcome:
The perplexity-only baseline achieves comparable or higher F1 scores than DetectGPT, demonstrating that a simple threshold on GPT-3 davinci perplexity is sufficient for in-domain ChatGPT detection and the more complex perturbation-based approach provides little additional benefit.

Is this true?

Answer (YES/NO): YES